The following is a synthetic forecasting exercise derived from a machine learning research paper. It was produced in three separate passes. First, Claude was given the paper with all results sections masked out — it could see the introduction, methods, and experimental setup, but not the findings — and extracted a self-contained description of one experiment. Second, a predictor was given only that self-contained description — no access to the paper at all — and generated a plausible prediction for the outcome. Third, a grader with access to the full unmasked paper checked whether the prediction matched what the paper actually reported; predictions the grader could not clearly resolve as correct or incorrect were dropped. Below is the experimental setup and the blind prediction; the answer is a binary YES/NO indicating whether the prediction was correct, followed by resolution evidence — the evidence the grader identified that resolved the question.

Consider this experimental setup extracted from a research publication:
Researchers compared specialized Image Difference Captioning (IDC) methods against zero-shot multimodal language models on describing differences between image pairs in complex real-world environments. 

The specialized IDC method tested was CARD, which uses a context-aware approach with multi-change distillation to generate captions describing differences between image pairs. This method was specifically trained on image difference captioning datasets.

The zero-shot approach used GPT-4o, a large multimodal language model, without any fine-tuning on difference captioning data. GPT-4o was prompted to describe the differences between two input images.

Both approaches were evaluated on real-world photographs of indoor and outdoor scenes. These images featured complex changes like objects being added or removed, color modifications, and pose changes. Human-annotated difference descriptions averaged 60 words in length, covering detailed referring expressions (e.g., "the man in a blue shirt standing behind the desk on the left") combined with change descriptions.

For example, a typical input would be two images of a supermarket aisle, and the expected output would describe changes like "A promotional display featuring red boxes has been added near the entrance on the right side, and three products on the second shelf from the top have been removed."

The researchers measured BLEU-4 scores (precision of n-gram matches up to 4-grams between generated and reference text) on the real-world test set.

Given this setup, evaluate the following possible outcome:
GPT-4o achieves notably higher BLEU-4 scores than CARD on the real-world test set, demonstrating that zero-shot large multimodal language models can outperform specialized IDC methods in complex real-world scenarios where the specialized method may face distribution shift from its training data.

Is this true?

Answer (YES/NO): NO